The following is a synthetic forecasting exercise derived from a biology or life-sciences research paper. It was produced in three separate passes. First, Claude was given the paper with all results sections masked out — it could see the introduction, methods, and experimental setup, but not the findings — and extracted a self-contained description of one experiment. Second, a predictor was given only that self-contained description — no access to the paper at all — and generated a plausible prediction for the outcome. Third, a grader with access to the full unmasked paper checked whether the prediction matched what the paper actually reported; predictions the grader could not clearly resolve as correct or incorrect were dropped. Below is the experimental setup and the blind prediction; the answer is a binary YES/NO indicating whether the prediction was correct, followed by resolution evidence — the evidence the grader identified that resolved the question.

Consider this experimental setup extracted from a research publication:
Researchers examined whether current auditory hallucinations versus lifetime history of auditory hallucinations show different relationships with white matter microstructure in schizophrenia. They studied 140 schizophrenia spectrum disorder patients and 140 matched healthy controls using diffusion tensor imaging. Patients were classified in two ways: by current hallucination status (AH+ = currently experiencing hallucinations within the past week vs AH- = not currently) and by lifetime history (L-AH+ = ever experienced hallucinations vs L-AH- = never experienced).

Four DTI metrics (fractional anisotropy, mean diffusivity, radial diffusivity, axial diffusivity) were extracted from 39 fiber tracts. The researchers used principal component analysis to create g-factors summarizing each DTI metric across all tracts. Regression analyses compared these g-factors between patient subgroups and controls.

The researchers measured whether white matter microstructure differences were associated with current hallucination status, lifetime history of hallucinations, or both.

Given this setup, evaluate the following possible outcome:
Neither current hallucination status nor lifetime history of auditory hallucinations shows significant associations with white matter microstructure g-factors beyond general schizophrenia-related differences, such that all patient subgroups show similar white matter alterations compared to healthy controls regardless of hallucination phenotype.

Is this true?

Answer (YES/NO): NO